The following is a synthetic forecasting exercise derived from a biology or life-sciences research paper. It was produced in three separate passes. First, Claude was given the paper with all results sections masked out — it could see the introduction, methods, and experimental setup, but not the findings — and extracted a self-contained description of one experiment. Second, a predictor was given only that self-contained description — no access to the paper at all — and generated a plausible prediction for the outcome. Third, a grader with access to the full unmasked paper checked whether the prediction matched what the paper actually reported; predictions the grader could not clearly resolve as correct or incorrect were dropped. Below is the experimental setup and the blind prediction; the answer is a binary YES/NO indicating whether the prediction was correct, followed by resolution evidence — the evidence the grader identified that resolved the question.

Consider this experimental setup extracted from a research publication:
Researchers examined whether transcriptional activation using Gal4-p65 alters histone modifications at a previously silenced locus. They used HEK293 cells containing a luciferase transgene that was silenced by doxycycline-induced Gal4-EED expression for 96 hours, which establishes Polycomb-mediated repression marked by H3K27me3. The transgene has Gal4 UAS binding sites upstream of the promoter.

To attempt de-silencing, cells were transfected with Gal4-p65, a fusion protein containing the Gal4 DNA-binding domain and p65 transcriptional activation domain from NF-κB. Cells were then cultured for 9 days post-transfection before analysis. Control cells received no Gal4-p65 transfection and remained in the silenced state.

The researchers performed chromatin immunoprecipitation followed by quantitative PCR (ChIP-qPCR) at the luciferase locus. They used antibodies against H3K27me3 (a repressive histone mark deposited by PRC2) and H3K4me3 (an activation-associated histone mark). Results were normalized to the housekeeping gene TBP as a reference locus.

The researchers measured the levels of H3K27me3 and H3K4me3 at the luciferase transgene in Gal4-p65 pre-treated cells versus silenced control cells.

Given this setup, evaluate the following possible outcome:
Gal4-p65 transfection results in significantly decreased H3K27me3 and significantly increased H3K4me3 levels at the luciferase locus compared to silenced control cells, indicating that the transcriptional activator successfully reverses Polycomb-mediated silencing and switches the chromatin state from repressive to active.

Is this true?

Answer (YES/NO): YES